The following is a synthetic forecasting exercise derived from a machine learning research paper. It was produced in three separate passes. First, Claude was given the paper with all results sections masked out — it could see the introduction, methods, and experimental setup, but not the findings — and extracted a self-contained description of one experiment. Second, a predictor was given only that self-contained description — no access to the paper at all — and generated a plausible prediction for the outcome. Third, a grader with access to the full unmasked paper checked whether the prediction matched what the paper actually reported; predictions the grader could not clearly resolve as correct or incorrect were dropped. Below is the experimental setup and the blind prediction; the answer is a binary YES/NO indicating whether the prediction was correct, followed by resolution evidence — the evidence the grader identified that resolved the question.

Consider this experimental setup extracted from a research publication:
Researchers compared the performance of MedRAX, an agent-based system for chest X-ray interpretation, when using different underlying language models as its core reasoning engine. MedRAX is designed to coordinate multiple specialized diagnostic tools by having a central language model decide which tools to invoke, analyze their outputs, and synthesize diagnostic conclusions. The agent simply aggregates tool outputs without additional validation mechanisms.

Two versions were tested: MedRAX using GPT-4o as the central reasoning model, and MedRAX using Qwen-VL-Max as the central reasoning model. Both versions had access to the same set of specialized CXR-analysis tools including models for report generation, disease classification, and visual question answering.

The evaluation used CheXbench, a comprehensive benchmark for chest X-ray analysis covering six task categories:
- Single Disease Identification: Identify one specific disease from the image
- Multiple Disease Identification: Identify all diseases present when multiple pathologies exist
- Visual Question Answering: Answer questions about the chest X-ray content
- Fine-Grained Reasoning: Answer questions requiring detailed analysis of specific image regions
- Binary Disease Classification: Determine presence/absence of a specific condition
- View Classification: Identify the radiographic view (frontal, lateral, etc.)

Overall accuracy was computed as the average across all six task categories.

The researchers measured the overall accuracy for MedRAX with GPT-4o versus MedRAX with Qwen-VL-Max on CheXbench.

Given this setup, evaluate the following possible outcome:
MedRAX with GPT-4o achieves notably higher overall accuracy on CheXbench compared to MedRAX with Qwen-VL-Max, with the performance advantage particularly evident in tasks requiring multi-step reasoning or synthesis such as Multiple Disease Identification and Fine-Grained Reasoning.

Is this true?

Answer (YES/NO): NO